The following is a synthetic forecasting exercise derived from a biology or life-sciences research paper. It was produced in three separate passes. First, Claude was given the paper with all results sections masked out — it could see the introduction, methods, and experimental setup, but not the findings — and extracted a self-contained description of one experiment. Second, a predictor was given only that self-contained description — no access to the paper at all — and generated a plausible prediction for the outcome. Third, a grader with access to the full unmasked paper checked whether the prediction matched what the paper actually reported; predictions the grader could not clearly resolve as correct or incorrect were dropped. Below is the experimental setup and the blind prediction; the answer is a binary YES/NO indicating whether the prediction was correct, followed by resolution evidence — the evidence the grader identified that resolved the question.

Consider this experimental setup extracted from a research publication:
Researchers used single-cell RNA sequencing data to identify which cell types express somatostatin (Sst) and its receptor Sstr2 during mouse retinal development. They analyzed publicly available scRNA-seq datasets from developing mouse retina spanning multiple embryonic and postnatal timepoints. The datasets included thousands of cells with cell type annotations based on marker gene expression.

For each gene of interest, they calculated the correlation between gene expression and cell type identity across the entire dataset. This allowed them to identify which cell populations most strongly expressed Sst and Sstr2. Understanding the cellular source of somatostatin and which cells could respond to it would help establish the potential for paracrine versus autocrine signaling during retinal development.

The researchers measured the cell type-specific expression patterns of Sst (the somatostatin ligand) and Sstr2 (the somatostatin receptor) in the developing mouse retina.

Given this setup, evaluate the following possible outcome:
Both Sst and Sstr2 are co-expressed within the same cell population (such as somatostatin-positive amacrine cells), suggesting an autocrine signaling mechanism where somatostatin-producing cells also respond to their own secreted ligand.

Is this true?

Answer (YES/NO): NO